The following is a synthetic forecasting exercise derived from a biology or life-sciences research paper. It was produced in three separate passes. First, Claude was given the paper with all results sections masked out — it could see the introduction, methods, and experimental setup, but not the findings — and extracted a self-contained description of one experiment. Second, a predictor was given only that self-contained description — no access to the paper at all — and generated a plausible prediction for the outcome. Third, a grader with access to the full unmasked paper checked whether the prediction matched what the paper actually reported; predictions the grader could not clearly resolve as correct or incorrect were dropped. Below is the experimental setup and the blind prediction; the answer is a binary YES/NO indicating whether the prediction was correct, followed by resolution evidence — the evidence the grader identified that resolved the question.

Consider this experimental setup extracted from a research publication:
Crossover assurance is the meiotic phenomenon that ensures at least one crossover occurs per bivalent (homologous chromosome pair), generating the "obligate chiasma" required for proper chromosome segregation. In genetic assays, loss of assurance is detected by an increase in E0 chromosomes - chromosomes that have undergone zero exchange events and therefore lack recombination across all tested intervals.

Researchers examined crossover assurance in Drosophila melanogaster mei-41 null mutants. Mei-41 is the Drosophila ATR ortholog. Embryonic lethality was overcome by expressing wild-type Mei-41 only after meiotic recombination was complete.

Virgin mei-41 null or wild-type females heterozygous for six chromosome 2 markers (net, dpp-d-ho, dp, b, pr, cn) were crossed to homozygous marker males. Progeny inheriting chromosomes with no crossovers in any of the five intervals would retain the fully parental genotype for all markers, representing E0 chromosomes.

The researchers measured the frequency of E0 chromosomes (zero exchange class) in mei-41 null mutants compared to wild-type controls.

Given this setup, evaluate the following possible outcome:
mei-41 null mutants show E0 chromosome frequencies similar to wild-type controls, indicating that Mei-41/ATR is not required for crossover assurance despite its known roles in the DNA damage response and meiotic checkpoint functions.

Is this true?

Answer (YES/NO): NO